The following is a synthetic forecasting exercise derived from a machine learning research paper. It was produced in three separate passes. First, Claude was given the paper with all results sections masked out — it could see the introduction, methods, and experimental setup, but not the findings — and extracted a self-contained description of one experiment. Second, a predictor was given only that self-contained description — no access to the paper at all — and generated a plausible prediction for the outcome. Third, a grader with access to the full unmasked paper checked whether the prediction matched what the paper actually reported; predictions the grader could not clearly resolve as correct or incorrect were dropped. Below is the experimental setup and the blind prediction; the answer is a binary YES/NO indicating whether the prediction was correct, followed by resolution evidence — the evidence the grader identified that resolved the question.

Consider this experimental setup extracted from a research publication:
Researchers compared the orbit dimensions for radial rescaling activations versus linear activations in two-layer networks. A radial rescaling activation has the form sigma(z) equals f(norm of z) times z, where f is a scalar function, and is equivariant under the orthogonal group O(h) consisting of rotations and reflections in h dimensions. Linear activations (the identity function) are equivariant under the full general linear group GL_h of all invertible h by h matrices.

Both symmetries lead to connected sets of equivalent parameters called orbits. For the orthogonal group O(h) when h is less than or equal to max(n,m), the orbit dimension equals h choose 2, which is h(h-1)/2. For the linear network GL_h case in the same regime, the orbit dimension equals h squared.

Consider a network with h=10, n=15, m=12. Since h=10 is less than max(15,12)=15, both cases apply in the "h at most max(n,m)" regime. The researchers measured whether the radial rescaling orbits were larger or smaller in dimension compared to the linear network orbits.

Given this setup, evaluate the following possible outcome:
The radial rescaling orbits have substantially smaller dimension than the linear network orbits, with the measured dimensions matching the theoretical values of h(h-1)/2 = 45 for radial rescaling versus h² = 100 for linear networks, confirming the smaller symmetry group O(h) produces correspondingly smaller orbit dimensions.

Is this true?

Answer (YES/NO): YES